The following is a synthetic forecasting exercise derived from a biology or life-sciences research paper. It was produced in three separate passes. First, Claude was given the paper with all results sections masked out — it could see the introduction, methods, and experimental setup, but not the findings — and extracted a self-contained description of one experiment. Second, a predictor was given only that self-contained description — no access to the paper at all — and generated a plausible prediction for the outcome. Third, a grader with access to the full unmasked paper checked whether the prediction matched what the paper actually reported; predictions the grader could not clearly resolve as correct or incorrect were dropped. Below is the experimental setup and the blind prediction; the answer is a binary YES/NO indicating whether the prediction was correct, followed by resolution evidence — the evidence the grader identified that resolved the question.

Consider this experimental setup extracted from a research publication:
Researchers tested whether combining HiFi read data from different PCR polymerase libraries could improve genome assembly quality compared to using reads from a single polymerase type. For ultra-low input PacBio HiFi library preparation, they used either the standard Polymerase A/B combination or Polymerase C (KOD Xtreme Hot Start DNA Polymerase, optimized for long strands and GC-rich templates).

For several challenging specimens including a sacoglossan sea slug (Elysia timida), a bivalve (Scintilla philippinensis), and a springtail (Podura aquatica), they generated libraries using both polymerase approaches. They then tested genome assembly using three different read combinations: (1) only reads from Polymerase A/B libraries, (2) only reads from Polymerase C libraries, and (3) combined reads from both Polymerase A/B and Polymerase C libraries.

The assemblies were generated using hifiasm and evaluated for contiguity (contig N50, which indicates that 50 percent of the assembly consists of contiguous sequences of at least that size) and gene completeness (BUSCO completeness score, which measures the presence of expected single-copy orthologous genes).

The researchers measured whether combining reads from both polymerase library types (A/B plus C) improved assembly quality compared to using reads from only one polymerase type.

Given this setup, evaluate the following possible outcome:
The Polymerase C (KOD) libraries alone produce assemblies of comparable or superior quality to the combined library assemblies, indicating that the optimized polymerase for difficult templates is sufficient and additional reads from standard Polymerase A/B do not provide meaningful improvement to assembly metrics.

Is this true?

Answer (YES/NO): NO